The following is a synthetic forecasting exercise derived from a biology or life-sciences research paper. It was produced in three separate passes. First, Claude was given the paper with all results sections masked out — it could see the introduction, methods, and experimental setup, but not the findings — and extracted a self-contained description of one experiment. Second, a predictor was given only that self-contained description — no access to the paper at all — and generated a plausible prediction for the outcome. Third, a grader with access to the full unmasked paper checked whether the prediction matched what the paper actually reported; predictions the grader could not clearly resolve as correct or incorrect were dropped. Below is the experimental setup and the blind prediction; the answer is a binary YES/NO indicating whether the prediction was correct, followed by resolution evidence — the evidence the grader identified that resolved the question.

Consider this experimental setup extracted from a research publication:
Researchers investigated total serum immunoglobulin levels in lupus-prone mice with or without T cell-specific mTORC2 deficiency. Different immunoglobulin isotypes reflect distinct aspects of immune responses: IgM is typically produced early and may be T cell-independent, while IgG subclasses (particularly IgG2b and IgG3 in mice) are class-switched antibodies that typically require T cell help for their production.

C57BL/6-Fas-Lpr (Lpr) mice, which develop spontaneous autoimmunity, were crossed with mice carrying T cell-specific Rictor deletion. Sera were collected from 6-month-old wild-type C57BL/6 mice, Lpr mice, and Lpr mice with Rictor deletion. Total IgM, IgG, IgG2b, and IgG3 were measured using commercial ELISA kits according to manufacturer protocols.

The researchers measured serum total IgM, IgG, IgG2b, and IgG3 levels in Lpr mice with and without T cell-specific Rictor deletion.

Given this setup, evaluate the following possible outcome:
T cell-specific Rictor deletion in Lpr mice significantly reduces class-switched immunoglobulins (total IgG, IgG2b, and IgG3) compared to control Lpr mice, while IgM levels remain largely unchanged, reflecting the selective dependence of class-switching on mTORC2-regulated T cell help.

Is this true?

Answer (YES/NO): NO